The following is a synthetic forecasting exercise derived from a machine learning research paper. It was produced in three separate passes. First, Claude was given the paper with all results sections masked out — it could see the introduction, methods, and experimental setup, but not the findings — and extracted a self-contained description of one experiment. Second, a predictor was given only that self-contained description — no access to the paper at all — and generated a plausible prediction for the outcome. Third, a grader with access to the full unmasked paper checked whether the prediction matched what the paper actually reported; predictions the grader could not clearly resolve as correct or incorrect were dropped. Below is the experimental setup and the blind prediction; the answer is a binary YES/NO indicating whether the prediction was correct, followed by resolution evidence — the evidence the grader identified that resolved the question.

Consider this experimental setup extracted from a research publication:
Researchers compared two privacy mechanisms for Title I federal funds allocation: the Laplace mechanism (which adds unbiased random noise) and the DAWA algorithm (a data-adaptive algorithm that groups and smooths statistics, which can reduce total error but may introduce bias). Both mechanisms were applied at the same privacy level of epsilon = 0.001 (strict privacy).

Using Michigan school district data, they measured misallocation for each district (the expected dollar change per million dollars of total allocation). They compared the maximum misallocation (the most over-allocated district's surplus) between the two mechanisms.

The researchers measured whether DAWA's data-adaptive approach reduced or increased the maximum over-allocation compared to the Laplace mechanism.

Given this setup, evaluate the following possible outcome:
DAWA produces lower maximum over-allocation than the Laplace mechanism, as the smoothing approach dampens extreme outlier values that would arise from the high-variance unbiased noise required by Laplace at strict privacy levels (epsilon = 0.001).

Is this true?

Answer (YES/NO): NO